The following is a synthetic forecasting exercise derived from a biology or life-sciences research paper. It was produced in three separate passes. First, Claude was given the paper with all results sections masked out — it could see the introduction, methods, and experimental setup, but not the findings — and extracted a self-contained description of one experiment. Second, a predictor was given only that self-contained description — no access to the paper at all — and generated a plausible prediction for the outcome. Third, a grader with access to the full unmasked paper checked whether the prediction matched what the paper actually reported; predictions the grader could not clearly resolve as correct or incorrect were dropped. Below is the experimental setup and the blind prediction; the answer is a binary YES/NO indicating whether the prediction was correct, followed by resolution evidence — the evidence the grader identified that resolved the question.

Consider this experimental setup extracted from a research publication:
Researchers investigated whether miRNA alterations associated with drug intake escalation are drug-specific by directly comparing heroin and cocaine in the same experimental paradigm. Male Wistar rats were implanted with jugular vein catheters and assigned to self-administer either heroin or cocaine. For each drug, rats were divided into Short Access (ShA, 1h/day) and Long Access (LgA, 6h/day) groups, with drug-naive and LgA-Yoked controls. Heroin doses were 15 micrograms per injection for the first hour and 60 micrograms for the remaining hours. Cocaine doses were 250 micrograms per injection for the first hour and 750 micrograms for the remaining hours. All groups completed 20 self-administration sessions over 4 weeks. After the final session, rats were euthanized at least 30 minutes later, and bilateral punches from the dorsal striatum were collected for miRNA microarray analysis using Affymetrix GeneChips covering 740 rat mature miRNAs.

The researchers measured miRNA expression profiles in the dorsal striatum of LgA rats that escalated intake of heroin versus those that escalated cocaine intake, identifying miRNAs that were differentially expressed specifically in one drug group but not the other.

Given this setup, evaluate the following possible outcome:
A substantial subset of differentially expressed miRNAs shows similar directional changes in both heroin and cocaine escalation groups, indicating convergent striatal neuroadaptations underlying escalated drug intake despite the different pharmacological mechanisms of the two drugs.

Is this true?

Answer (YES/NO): NO